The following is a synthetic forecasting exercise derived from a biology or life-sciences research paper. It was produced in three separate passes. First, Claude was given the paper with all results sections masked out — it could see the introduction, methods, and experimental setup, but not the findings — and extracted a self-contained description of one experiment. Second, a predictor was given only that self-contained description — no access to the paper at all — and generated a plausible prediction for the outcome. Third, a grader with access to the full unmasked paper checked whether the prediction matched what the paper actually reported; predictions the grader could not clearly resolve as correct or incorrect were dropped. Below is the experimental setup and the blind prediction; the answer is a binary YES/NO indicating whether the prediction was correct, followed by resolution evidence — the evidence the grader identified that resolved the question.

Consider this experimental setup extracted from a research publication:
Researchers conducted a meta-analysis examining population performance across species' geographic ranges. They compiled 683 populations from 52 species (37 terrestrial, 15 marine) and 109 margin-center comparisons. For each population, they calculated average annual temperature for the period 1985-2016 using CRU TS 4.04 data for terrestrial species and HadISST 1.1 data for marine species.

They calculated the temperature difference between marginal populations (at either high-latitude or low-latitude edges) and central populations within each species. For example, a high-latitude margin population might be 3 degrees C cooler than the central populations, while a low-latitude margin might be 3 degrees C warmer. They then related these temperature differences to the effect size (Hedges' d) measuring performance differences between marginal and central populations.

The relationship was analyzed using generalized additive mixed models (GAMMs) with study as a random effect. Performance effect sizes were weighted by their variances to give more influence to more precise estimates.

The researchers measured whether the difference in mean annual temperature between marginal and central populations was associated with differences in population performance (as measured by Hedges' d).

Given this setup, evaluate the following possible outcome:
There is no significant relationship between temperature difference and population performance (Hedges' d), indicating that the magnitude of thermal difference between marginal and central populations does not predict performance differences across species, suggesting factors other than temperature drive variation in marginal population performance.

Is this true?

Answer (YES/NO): NO